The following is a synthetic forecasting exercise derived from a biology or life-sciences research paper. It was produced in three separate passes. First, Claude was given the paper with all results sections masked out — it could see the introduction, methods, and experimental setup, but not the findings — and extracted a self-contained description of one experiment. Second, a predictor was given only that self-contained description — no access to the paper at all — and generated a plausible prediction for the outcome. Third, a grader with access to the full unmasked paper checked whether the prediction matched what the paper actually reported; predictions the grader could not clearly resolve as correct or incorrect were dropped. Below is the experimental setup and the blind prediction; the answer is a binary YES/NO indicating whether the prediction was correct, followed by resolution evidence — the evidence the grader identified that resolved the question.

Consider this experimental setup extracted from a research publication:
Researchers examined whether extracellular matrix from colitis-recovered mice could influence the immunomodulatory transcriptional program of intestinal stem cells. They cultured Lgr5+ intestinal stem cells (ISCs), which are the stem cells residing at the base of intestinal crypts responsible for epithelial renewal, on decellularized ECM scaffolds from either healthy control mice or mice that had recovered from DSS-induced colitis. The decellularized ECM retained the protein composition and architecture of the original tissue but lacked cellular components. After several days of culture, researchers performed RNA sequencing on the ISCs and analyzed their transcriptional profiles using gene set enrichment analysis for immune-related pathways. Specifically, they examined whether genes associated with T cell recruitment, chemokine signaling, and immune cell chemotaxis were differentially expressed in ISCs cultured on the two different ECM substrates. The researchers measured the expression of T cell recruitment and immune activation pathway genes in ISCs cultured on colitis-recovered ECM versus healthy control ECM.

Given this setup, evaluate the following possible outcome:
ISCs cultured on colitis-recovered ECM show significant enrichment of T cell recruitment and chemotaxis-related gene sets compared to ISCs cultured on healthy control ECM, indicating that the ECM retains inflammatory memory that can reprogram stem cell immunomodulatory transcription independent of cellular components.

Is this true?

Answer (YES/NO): YES